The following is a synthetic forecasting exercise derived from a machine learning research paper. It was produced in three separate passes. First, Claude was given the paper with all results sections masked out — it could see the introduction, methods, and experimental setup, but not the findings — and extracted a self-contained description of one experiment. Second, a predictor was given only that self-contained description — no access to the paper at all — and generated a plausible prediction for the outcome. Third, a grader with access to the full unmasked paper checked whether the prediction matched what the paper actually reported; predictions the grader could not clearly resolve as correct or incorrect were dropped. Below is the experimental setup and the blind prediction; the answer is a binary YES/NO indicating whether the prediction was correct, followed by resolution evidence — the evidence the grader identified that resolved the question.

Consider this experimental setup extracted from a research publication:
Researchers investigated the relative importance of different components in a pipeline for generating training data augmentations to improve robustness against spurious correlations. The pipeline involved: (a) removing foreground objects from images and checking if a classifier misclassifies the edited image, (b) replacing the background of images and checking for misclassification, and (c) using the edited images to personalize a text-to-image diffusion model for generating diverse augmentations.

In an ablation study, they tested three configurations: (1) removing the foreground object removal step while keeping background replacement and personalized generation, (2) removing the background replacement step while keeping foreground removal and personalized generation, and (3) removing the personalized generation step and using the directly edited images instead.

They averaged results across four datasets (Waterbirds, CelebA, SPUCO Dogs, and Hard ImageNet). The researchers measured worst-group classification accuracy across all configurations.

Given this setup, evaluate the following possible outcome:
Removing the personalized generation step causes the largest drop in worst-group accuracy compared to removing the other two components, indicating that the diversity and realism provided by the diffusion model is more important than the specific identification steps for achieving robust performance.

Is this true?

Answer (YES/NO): YES